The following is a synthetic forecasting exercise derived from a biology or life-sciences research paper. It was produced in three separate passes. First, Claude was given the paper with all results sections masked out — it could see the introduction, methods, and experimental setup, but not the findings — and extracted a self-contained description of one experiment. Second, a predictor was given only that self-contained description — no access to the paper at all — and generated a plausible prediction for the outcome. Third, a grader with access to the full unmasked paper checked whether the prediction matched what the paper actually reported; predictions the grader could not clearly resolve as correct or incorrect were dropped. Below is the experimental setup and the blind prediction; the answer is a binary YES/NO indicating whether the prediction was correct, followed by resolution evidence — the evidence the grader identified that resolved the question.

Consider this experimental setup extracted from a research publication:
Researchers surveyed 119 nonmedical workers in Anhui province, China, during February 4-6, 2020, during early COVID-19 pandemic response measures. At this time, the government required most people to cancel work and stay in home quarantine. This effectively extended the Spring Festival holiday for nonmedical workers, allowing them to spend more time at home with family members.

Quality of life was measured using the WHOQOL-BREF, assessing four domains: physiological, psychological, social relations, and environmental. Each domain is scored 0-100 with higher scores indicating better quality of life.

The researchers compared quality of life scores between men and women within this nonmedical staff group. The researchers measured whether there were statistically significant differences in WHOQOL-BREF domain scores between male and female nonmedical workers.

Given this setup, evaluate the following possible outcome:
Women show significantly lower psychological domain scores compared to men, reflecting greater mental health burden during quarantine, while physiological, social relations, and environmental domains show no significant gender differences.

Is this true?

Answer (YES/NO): NO